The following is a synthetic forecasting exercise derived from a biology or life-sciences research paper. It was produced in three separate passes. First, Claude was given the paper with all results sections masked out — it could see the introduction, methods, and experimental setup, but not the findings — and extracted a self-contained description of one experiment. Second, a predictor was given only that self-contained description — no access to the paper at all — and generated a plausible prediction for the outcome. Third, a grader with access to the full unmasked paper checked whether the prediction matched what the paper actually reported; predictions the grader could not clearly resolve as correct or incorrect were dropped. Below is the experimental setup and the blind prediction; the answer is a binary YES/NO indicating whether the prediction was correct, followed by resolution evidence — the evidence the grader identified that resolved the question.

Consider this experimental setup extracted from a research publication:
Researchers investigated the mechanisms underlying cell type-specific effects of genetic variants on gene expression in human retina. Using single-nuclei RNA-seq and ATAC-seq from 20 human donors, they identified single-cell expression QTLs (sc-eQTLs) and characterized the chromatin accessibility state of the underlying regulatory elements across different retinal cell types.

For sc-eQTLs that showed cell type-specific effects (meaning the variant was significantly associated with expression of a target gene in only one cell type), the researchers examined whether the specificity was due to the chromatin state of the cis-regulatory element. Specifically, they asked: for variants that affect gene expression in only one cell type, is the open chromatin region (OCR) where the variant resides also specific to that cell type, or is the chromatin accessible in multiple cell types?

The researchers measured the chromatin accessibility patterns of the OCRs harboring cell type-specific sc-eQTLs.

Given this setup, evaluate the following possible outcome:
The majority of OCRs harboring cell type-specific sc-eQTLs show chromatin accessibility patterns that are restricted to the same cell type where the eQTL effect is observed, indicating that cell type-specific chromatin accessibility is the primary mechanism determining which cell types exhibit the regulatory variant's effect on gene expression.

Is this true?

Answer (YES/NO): NO